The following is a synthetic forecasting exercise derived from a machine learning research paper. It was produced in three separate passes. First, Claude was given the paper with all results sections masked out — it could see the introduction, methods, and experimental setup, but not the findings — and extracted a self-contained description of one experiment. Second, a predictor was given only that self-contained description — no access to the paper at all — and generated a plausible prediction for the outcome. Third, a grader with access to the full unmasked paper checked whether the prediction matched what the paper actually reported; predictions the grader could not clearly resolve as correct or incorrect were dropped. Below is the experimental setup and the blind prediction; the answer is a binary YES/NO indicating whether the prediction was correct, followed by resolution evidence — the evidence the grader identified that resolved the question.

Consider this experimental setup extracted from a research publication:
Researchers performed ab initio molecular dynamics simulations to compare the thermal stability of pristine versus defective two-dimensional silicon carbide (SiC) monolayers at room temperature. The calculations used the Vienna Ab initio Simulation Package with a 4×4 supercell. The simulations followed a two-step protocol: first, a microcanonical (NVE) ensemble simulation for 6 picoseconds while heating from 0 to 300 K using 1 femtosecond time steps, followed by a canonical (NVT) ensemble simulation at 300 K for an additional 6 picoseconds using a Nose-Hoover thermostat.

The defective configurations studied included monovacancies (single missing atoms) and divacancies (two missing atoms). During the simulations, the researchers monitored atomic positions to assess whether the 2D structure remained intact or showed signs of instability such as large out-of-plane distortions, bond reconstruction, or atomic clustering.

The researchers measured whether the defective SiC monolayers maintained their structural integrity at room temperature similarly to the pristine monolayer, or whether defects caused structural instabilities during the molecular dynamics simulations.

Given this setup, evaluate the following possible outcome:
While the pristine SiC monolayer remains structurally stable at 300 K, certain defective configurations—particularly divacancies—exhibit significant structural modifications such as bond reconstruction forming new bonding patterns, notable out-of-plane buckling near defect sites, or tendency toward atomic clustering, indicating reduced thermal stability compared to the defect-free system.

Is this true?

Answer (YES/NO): NO